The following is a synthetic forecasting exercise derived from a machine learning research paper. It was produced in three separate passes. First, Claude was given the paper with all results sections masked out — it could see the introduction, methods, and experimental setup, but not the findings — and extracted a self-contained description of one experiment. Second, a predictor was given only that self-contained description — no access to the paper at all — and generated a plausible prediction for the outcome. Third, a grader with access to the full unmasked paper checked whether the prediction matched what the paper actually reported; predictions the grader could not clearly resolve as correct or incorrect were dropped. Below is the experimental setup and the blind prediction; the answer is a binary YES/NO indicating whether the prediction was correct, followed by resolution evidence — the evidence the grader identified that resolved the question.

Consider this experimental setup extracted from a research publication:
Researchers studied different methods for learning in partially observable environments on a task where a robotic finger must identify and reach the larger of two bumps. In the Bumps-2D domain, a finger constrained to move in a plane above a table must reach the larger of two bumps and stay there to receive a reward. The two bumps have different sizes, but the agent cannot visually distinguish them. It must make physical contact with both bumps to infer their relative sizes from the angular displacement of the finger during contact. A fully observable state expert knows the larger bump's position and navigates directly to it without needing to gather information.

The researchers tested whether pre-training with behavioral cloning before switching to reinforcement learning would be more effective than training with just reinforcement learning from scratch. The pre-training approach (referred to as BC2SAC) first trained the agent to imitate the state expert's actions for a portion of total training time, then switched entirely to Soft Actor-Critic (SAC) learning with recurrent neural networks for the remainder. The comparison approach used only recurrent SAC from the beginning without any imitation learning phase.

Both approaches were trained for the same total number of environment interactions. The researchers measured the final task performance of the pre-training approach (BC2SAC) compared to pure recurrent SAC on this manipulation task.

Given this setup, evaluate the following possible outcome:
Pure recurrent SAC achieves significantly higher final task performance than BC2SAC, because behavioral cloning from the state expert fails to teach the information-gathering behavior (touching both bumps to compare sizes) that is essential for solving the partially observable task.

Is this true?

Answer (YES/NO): NO